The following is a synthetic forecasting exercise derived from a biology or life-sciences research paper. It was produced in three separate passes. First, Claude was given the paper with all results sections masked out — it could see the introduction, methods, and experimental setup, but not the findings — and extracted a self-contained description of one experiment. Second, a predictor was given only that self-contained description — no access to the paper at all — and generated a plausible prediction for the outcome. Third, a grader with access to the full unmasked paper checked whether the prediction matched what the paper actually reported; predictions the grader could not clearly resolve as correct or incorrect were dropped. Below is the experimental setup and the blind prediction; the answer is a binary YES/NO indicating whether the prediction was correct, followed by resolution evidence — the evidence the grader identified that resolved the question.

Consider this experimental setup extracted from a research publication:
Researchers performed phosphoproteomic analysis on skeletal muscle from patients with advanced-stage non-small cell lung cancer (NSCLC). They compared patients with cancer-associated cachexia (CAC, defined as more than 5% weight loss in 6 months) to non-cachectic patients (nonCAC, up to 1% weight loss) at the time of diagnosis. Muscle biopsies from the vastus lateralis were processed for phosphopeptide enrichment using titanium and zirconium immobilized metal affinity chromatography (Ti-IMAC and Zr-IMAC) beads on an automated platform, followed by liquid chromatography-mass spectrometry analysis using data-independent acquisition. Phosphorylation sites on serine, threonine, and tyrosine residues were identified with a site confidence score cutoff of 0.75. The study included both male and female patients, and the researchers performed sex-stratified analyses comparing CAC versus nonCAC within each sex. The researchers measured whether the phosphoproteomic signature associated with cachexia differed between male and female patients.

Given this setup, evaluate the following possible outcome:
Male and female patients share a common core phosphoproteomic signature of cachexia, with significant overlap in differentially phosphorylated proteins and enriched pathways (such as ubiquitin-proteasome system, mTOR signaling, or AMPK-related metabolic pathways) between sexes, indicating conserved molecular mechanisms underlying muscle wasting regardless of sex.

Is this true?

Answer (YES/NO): NO